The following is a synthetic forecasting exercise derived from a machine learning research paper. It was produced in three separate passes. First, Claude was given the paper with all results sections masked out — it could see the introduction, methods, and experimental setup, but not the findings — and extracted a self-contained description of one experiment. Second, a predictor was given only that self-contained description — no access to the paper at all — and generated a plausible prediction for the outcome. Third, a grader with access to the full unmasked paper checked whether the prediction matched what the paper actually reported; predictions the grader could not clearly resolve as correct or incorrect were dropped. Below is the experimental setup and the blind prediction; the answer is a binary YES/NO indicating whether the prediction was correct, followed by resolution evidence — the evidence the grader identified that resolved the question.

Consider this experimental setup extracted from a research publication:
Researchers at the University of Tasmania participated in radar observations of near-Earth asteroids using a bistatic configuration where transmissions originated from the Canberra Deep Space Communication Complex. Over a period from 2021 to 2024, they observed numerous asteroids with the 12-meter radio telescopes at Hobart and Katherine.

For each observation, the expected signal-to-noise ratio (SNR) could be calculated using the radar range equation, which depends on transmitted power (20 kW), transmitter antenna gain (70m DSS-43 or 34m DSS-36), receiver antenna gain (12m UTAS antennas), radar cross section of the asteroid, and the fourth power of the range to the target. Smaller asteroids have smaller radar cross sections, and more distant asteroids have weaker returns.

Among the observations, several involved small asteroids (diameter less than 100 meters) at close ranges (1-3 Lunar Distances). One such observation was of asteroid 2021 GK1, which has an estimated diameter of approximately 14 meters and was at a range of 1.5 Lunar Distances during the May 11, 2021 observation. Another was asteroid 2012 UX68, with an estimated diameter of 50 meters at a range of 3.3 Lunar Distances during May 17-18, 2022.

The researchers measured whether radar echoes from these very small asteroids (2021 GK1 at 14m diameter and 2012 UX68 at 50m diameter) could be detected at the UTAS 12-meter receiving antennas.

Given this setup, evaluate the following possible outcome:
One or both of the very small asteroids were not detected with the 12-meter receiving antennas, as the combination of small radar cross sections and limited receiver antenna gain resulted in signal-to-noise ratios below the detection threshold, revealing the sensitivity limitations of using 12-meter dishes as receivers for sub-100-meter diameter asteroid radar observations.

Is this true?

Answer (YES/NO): YES